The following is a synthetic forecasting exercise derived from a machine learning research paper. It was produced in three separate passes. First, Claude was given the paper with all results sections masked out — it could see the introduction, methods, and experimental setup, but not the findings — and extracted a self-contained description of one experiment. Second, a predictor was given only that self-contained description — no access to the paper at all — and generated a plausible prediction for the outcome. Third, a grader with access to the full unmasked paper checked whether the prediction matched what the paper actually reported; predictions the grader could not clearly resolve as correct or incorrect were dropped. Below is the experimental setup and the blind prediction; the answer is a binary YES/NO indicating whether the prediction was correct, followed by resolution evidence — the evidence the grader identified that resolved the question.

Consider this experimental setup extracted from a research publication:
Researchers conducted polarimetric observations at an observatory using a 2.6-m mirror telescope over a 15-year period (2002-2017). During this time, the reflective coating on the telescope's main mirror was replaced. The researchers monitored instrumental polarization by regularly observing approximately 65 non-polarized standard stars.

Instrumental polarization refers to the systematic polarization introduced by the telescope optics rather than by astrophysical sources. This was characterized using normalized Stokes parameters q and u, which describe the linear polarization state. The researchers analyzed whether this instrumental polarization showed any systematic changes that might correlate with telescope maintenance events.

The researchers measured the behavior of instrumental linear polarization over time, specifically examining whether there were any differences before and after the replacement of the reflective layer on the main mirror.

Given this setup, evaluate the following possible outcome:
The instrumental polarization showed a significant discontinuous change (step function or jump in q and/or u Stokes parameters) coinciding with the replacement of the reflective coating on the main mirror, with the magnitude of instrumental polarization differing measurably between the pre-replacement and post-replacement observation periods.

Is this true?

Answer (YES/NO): YES